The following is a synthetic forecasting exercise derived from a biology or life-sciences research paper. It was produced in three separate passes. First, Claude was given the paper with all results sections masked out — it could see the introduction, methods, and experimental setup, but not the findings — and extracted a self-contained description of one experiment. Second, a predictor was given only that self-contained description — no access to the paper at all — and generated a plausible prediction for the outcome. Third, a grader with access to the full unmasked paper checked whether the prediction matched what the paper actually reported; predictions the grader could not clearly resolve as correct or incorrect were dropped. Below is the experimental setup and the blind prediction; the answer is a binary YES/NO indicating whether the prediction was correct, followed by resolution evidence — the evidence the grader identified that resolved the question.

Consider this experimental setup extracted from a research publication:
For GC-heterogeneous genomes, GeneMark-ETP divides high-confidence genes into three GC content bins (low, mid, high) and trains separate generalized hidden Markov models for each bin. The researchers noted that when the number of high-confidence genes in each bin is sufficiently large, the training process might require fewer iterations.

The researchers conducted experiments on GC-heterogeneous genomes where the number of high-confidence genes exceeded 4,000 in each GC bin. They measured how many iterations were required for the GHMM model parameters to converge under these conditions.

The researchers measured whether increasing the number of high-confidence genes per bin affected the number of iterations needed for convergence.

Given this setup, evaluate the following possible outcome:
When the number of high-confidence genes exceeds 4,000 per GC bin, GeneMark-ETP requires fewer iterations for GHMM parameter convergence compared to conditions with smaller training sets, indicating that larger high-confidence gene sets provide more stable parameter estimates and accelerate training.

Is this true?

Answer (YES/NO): YES